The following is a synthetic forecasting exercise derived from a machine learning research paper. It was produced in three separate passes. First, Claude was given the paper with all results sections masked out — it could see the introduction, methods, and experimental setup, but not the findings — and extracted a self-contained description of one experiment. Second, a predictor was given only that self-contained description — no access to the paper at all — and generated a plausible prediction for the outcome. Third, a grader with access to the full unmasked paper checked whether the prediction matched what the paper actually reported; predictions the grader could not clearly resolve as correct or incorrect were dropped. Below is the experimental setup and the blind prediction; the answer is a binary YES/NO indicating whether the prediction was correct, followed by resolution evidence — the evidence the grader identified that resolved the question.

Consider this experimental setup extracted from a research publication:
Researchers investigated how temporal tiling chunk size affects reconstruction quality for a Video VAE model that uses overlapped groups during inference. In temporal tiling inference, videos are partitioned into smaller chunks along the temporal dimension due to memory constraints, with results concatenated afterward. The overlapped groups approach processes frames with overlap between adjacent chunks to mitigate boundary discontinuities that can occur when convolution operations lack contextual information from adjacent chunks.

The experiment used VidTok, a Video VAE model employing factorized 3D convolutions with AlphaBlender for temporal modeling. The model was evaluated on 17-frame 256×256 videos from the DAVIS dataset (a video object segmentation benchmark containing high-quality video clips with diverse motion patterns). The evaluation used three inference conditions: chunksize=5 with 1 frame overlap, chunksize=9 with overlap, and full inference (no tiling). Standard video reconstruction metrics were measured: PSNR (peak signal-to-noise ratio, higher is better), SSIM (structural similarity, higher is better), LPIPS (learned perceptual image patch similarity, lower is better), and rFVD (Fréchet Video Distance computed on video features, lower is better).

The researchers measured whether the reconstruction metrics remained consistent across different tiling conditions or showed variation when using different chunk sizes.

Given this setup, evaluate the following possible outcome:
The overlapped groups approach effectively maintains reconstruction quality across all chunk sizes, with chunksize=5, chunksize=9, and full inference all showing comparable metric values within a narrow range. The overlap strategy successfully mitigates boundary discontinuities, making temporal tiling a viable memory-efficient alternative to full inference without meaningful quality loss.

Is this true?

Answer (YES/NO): NO